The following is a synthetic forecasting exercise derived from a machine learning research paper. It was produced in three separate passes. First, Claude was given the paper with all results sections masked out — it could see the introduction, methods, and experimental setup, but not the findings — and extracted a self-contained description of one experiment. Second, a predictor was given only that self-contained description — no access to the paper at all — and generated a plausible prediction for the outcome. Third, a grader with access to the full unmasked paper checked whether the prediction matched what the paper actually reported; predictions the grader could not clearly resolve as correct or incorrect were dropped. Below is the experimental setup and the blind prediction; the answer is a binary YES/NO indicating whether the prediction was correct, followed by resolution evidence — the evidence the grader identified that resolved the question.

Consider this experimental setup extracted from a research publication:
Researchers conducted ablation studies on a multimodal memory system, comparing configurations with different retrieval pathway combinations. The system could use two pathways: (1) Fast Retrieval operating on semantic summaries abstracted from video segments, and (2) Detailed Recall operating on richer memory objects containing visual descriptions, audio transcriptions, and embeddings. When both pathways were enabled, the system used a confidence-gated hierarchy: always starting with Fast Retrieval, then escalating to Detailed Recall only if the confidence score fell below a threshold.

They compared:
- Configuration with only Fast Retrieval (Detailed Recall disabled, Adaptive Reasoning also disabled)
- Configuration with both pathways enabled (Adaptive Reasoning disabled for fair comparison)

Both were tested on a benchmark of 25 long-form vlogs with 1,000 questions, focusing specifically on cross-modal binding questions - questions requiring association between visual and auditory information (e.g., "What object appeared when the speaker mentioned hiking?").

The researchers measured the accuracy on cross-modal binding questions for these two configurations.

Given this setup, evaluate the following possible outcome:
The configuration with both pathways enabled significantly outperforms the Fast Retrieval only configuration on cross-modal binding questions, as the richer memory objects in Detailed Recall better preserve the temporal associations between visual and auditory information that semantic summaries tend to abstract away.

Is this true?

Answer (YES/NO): NO